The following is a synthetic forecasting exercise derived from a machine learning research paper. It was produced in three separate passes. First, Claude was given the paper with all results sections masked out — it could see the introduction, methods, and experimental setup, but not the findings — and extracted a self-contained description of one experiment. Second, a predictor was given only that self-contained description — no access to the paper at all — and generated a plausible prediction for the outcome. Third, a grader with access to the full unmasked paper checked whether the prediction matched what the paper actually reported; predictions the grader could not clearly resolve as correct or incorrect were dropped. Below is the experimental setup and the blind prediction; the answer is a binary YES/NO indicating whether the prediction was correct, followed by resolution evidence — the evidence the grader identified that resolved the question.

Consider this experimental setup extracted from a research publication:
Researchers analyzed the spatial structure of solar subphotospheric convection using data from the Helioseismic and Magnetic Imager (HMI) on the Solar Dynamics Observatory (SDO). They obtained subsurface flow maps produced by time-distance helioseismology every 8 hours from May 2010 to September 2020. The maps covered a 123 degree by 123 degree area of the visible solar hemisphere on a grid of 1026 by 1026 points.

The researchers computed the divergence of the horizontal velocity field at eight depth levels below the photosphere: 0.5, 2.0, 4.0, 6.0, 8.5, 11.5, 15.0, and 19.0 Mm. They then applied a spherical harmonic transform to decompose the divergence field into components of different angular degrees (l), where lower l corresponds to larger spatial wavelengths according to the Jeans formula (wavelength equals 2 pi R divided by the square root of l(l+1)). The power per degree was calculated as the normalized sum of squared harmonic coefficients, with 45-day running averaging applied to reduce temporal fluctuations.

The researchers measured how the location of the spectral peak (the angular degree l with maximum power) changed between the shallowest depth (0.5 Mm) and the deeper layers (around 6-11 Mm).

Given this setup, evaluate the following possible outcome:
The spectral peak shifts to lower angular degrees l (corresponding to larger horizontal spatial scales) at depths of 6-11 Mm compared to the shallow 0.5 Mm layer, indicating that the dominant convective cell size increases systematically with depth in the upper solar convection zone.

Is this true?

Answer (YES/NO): YES